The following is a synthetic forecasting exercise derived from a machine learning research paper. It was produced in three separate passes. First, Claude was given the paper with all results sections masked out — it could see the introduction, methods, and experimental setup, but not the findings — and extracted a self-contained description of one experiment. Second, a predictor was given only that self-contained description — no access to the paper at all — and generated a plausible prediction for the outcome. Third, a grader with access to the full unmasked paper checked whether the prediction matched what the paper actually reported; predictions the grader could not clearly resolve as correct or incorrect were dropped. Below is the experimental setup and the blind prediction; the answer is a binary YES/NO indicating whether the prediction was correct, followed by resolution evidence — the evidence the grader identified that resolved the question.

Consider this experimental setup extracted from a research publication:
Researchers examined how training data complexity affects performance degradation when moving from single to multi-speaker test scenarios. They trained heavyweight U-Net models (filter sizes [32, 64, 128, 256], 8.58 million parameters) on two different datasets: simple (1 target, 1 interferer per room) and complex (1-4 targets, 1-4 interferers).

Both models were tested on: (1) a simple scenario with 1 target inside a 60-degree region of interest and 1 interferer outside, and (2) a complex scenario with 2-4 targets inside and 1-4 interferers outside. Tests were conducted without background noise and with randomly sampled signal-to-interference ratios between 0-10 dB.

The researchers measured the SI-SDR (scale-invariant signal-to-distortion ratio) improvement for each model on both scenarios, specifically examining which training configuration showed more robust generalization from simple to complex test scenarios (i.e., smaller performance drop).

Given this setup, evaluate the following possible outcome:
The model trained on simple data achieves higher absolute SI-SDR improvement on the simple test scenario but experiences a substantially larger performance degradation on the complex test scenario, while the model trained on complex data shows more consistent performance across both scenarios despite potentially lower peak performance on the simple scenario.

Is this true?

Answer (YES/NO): YES